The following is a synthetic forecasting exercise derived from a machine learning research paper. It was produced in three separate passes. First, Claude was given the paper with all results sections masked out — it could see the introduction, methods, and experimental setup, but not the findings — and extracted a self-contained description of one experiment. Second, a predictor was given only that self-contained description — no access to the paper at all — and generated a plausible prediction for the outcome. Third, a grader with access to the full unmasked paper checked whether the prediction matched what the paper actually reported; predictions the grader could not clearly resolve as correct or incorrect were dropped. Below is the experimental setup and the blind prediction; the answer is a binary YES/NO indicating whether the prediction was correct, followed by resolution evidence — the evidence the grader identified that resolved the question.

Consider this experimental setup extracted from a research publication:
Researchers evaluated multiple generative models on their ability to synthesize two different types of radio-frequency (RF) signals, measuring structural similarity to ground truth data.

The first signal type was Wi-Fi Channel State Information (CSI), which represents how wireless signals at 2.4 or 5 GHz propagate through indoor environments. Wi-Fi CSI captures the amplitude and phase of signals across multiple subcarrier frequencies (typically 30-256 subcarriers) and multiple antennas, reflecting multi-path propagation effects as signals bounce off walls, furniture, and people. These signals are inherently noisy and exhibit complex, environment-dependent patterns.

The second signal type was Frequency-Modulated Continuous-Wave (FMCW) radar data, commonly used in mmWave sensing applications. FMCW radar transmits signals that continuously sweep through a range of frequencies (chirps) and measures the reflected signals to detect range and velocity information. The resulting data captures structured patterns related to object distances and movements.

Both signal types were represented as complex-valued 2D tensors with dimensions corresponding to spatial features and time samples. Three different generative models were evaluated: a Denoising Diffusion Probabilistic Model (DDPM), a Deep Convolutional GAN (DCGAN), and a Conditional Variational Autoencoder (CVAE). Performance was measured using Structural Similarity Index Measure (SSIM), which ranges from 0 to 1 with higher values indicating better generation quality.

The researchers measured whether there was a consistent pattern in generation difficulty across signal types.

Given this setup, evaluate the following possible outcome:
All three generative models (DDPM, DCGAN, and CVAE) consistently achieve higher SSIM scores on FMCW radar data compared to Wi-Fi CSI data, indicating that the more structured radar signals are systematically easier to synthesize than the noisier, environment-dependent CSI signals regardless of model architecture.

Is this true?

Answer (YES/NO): NO